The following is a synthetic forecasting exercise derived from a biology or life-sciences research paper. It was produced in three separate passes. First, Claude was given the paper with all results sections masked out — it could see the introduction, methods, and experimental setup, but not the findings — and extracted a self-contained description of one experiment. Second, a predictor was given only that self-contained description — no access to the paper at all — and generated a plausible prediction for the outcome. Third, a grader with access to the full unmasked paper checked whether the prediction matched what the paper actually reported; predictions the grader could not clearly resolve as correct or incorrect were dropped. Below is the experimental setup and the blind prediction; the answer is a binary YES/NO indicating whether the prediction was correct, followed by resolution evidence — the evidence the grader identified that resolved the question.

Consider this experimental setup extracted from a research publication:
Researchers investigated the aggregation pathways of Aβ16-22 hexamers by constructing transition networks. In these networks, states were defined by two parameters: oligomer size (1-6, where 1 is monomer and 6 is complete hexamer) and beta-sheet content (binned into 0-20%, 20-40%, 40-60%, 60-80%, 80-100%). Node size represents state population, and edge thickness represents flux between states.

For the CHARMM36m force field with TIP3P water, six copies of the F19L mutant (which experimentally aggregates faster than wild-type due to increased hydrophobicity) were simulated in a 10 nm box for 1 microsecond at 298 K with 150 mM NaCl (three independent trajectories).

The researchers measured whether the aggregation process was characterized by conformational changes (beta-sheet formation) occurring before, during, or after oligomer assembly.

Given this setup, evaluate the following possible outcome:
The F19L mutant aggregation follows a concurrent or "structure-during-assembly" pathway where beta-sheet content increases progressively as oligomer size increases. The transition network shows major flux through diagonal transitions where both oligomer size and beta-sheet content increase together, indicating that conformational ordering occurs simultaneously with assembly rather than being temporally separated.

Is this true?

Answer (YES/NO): NO